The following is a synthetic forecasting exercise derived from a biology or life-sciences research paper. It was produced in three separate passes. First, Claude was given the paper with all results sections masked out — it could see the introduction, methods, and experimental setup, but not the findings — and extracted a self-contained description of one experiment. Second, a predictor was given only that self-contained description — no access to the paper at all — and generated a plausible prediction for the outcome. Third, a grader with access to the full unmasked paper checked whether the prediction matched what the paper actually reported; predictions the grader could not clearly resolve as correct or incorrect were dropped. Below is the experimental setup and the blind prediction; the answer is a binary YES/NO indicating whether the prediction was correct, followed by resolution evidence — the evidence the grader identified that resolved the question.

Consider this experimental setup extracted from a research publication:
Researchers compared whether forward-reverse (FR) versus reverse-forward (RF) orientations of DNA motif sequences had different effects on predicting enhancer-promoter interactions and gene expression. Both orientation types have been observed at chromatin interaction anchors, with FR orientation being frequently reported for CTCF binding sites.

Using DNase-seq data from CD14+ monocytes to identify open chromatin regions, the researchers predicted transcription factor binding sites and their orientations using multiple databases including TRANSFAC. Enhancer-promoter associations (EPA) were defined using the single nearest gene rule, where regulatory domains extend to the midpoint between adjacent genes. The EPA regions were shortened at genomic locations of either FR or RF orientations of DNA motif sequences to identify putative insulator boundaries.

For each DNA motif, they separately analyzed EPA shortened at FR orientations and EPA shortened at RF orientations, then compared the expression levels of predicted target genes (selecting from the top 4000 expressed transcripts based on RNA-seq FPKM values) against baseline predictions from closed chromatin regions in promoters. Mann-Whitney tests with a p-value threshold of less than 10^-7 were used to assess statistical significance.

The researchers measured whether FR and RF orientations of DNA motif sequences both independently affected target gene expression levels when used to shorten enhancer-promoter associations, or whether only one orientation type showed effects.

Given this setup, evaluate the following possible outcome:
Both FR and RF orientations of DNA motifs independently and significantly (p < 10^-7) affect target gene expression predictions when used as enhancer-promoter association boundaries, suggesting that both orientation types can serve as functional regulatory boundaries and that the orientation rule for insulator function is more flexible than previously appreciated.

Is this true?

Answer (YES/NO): YES